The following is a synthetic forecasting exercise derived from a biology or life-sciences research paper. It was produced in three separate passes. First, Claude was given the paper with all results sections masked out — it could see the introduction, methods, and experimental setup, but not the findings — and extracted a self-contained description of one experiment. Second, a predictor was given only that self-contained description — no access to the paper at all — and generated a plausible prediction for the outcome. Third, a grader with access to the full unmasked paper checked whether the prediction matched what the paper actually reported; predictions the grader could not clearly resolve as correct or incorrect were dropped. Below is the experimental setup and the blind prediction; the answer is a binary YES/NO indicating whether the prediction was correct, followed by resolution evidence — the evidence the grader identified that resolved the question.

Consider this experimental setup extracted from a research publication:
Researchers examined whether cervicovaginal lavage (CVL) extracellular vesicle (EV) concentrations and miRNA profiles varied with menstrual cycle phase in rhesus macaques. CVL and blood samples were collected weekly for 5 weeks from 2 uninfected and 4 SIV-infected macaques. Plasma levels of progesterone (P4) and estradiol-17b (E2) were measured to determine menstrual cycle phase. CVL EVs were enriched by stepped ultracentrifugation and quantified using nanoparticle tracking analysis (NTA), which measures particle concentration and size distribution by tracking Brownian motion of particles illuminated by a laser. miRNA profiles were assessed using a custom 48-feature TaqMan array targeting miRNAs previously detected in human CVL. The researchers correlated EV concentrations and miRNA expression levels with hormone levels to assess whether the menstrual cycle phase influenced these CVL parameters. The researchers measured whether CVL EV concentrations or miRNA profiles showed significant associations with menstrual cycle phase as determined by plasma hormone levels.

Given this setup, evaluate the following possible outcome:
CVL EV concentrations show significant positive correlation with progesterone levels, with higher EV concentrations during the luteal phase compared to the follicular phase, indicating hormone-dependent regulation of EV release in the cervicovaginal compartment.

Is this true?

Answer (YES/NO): NO